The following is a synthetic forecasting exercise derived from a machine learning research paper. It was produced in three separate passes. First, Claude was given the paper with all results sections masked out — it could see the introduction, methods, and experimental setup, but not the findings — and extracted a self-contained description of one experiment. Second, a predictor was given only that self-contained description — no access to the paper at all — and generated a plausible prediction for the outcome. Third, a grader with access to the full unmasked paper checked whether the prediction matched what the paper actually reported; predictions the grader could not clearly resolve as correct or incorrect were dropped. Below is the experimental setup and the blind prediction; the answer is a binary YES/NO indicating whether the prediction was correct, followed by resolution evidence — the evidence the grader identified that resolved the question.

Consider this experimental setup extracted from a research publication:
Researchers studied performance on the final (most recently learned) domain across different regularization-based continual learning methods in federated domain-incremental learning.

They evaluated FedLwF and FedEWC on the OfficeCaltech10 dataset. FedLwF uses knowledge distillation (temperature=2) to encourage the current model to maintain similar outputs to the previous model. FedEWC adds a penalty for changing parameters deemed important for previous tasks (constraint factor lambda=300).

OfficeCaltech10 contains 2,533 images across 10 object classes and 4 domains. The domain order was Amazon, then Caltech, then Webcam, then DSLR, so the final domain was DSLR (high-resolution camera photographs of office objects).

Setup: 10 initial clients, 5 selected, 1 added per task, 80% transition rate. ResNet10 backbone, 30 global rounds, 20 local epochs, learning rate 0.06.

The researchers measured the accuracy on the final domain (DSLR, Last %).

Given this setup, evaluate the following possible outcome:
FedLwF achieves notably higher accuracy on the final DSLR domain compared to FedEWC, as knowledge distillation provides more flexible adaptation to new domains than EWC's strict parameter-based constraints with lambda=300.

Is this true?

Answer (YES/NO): YES